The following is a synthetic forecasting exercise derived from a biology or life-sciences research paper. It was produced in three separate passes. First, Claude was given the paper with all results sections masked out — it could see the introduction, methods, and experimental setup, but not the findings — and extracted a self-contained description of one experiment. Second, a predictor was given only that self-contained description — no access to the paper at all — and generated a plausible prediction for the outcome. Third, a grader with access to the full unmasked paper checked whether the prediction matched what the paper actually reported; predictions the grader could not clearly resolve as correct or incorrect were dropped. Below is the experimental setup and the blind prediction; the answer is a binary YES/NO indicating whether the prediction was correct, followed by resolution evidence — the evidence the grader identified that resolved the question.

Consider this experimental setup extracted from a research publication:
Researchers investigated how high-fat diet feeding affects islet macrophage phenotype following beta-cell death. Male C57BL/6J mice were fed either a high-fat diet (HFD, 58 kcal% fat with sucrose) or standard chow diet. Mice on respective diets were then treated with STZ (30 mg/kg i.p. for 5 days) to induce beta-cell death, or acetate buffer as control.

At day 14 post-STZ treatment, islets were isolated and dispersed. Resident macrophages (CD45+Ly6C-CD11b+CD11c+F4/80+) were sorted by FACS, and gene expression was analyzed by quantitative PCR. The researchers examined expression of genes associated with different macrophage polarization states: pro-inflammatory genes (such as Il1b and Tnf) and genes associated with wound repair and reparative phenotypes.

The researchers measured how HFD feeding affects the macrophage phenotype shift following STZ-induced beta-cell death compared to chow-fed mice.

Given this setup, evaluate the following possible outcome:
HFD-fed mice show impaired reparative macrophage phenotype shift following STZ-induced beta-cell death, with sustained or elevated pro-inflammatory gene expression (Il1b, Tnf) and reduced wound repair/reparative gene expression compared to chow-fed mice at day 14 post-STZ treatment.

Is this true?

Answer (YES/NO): NO